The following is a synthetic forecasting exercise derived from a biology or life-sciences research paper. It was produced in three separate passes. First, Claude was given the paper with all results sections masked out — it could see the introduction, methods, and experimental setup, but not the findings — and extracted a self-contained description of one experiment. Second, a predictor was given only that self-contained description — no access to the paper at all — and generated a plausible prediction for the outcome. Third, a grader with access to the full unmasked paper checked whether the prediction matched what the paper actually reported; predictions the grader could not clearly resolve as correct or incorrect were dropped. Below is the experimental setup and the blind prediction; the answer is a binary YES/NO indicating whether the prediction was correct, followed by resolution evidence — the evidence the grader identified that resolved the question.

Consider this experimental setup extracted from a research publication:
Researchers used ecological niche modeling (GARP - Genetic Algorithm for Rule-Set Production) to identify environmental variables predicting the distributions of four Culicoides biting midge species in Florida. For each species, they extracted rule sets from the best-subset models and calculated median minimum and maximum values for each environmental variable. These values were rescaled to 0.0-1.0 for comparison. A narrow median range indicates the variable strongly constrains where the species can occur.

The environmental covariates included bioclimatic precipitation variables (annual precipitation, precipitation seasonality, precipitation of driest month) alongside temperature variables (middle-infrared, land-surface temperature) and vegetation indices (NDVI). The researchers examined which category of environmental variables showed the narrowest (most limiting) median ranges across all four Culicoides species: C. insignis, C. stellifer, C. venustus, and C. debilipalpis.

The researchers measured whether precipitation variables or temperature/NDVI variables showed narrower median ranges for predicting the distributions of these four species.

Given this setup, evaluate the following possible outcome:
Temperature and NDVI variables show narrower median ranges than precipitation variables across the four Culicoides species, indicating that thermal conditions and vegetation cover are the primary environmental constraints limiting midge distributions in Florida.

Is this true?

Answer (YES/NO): YES